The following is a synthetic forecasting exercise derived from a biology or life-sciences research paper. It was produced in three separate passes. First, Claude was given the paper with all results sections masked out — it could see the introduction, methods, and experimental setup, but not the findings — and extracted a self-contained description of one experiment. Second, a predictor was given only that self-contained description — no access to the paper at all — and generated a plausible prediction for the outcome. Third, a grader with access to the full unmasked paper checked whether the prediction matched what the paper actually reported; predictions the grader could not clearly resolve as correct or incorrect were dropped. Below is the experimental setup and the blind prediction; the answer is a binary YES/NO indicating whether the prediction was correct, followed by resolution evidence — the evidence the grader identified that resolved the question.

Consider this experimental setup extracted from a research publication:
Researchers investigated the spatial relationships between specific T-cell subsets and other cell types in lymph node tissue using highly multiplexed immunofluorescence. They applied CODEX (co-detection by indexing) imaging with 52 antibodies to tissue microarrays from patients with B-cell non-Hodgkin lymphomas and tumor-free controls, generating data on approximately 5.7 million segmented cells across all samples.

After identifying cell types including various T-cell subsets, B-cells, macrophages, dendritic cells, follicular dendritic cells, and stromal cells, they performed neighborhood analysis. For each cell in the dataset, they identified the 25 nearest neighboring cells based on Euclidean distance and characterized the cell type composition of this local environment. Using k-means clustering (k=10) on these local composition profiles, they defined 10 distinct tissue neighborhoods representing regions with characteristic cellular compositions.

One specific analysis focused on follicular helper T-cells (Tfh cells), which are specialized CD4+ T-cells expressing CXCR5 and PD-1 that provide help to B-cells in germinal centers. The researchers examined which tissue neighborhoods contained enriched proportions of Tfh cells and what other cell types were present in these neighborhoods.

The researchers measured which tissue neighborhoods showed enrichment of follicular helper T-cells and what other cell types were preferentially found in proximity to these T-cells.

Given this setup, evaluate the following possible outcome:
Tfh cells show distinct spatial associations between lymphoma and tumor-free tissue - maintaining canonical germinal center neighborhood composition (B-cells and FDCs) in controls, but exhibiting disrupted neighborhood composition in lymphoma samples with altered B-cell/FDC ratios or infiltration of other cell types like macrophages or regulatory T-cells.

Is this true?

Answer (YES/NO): NO